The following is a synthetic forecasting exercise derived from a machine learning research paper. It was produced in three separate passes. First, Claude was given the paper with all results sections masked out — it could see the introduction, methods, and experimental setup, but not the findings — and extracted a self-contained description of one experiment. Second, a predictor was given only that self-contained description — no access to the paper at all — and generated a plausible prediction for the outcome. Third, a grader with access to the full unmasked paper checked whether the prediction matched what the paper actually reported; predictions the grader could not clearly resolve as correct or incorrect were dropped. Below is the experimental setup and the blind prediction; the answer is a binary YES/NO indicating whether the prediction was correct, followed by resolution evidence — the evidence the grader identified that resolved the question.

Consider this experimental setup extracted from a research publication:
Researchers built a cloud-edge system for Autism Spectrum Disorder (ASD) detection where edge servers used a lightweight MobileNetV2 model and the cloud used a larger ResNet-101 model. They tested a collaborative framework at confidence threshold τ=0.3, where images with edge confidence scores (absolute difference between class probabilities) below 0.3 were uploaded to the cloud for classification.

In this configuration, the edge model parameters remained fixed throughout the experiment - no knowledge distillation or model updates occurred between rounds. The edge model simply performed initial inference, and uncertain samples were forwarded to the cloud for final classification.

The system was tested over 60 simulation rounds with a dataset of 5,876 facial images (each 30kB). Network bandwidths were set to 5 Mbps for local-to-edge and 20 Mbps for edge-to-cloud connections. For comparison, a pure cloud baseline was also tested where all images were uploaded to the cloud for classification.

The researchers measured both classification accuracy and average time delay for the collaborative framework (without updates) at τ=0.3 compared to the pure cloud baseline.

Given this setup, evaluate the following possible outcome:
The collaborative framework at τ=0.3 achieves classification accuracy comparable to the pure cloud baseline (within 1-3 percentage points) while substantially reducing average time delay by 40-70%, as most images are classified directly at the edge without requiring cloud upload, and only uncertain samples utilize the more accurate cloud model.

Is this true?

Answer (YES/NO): NO